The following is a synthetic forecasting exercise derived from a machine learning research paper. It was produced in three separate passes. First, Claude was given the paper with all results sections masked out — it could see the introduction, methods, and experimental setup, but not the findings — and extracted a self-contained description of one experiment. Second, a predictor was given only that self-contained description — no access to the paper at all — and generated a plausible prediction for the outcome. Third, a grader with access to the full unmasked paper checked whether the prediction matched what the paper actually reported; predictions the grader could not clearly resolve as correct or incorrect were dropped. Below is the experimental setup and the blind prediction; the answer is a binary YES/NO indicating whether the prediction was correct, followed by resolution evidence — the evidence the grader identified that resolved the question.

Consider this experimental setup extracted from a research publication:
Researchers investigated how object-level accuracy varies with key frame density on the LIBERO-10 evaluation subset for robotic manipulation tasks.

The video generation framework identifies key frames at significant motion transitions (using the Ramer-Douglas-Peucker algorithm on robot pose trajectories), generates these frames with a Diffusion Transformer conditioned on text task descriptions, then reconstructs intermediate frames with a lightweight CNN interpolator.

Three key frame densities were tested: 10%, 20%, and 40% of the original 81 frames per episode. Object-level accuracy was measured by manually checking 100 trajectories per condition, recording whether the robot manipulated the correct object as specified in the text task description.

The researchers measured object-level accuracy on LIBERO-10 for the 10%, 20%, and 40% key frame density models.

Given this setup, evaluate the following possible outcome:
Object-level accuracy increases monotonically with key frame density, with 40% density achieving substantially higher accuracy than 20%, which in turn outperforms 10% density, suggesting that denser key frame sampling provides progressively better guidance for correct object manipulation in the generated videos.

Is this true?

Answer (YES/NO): NO